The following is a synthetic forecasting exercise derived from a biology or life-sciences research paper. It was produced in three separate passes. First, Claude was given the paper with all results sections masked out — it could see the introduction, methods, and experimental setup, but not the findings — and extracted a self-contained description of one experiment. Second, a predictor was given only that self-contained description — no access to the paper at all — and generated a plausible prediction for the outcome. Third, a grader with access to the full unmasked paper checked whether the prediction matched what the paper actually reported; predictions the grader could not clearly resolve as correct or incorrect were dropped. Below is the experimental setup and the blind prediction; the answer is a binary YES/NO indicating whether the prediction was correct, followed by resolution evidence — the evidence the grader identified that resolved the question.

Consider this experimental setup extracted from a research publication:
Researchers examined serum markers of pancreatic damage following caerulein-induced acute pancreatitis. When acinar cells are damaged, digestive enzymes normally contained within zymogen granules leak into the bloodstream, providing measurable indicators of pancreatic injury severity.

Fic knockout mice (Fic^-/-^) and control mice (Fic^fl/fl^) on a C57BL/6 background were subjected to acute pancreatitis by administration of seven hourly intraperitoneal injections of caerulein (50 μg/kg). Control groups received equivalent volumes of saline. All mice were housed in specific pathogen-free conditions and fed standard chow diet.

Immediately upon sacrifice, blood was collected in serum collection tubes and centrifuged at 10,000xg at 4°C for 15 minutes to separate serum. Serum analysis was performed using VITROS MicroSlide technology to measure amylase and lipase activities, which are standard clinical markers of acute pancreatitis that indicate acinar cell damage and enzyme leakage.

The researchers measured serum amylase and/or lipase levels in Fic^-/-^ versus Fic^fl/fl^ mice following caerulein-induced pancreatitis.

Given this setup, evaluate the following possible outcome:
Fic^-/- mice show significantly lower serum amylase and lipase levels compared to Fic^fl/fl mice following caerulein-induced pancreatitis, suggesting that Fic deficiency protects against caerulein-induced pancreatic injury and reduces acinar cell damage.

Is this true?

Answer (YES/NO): NO